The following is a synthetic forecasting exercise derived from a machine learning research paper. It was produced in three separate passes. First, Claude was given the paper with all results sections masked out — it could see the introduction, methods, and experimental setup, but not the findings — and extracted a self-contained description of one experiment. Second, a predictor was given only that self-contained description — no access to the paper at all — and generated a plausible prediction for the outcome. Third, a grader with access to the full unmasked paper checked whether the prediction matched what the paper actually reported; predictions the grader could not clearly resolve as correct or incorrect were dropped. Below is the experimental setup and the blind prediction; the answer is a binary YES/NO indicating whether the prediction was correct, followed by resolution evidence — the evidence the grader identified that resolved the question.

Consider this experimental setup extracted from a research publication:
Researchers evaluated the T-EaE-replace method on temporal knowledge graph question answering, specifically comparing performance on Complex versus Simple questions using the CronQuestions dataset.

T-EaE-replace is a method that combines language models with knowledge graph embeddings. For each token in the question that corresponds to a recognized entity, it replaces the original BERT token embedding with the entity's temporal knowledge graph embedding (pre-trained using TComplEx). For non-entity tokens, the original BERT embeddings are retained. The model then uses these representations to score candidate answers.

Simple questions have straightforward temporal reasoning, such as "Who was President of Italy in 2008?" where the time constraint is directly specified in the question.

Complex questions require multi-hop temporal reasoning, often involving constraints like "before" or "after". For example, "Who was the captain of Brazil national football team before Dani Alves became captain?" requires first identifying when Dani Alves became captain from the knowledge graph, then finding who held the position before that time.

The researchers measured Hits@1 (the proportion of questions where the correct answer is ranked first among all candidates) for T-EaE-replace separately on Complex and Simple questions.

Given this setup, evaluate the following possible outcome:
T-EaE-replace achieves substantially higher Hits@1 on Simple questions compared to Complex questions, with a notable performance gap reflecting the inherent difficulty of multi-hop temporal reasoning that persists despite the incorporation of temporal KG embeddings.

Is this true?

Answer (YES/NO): YES